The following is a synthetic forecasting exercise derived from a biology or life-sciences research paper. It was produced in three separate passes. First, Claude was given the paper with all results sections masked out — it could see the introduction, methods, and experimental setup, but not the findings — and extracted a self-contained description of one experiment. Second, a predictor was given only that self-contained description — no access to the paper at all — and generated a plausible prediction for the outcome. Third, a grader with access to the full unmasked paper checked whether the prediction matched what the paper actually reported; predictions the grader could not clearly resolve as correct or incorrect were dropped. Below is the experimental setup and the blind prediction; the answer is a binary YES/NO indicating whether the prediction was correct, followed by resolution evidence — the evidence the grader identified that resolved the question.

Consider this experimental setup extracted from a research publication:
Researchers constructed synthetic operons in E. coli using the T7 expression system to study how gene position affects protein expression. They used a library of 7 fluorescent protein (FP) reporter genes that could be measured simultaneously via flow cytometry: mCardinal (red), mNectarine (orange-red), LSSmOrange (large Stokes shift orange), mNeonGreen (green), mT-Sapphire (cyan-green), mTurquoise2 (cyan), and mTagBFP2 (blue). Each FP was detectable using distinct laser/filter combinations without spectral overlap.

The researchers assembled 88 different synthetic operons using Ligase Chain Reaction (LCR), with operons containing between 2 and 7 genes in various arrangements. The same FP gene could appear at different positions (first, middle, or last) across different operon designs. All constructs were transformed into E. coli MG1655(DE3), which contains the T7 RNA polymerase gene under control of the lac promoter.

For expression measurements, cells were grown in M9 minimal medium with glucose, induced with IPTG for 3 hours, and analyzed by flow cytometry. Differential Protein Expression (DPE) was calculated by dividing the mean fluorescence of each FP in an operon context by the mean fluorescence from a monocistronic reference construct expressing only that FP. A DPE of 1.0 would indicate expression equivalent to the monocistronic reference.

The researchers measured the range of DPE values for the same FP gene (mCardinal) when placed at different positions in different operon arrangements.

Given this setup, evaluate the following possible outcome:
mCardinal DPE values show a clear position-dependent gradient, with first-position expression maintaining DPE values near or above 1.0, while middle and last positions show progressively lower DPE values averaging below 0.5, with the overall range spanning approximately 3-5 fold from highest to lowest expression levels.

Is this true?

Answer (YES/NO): NO